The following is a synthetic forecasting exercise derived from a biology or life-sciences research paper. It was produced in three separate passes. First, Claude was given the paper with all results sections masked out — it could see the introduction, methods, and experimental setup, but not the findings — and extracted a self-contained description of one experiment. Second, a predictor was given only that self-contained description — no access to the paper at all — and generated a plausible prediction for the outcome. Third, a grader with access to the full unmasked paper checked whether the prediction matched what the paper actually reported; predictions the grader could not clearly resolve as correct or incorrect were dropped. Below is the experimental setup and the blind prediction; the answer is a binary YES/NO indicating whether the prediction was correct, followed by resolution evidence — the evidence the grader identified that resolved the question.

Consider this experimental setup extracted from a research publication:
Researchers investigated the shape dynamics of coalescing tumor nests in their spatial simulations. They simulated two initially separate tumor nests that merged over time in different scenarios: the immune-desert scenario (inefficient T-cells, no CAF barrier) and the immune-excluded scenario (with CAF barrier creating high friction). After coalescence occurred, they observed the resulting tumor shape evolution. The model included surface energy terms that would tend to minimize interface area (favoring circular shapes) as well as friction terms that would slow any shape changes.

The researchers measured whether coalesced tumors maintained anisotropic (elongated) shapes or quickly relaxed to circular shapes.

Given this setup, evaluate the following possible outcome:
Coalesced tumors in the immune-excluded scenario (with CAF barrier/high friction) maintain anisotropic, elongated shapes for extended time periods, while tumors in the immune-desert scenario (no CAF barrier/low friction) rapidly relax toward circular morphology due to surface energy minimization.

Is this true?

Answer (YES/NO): YES